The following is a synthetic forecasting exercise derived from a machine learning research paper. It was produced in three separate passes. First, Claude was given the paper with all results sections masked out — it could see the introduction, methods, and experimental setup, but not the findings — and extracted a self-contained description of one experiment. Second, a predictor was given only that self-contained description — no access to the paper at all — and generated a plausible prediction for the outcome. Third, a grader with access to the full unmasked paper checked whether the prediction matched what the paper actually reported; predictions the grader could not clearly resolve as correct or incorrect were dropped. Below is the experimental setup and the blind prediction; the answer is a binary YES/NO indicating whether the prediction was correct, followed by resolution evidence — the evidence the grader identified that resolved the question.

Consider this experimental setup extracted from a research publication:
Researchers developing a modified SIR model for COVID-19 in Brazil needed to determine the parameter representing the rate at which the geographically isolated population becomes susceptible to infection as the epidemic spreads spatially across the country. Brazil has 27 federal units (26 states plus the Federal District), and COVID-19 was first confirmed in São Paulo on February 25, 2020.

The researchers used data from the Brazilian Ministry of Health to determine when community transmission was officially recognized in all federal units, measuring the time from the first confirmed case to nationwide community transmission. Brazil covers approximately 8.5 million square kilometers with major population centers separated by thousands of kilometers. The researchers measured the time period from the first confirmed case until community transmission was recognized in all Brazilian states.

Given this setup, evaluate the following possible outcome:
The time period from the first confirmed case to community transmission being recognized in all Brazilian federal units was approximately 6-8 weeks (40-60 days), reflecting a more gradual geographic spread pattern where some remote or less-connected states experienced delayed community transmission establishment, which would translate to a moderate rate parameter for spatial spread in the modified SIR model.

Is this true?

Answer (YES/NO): NO